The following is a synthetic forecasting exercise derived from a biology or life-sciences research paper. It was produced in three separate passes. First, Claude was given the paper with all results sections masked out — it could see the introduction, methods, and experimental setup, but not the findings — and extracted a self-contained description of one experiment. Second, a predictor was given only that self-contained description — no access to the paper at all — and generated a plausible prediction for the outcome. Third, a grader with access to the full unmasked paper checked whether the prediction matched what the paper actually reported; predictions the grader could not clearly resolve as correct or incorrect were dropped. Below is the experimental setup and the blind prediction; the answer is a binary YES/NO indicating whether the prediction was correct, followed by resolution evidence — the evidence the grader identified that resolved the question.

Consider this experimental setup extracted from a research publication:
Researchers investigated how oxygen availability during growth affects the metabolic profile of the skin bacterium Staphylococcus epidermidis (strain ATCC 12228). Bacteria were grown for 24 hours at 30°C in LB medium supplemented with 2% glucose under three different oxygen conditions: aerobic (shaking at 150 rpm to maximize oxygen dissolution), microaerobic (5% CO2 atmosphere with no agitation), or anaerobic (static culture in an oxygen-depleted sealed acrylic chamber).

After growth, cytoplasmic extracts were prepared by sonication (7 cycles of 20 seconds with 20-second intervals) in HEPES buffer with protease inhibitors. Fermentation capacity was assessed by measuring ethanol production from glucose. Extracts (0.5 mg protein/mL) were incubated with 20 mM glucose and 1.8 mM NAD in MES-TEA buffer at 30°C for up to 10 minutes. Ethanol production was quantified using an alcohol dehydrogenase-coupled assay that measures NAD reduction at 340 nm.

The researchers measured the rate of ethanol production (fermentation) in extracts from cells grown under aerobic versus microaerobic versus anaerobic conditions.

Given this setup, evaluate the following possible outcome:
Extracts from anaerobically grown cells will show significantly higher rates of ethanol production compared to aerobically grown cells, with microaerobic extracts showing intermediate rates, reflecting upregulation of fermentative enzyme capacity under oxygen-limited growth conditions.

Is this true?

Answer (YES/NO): YES